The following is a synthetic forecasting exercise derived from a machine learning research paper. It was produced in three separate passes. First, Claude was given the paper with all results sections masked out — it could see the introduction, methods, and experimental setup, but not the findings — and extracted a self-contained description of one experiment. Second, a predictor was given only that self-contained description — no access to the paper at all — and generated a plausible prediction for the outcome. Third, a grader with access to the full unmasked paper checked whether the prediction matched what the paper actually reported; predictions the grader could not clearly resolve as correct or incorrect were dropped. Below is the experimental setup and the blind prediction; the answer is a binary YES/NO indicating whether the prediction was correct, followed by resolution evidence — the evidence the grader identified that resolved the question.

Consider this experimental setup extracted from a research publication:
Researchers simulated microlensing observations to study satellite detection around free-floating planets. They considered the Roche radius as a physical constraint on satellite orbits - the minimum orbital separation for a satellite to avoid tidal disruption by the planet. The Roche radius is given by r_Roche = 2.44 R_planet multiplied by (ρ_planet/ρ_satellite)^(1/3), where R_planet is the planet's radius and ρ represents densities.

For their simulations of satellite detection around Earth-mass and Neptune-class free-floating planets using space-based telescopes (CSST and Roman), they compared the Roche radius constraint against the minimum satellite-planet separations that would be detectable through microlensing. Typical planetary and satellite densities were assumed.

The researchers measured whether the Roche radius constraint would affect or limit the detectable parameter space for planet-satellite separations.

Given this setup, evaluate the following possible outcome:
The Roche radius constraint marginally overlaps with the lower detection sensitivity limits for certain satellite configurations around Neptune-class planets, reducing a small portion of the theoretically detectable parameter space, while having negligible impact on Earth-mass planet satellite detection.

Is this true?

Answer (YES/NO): NO